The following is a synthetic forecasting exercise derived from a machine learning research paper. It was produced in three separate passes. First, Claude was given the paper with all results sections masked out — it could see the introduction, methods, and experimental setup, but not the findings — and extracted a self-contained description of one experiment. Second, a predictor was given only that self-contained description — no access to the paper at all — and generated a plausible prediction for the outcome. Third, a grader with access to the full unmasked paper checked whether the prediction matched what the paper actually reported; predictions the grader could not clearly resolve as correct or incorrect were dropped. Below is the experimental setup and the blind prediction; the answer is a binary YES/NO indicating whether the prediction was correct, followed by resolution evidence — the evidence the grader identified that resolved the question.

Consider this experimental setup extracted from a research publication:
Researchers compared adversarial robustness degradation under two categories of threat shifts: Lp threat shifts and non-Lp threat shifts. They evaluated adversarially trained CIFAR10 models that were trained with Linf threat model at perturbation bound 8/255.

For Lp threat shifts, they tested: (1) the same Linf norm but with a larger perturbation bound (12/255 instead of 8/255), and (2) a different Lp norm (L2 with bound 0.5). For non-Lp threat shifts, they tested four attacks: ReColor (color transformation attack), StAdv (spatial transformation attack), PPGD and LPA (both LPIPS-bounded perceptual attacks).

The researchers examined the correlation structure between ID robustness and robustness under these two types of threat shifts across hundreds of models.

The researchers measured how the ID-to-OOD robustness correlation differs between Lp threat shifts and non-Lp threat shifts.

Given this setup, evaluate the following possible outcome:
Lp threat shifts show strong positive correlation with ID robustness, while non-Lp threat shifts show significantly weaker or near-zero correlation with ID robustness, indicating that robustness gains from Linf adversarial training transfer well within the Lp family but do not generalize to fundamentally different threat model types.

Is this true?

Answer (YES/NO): NO